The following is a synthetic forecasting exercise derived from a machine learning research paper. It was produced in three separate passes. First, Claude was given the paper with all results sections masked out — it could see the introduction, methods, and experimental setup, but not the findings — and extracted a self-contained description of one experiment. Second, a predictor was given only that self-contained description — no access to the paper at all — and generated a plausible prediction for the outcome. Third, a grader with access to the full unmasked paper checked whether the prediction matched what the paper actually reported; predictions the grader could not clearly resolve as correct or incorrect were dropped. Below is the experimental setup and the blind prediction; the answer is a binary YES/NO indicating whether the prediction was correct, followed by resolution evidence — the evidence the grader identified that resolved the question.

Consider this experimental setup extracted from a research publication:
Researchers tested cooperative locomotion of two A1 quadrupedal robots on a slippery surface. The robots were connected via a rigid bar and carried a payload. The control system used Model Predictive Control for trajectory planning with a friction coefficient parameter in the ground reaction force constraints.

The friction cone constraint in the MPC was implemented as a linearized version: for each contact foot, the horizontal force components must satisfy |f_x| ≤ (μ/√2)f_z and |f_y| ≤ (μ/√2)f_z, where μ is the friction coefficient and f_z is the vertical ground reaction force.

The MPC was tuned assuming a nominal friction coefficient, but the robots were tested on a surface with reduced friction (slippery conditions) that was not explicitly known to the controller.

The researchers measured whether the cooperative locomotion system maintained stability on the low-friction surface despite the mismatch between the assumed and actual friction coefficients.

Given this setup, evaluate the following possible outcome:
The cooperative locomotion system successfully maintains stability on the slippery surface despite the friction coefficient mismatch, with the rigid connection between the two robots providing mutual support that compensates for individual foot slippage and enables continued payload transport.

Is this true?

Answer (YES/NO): NO